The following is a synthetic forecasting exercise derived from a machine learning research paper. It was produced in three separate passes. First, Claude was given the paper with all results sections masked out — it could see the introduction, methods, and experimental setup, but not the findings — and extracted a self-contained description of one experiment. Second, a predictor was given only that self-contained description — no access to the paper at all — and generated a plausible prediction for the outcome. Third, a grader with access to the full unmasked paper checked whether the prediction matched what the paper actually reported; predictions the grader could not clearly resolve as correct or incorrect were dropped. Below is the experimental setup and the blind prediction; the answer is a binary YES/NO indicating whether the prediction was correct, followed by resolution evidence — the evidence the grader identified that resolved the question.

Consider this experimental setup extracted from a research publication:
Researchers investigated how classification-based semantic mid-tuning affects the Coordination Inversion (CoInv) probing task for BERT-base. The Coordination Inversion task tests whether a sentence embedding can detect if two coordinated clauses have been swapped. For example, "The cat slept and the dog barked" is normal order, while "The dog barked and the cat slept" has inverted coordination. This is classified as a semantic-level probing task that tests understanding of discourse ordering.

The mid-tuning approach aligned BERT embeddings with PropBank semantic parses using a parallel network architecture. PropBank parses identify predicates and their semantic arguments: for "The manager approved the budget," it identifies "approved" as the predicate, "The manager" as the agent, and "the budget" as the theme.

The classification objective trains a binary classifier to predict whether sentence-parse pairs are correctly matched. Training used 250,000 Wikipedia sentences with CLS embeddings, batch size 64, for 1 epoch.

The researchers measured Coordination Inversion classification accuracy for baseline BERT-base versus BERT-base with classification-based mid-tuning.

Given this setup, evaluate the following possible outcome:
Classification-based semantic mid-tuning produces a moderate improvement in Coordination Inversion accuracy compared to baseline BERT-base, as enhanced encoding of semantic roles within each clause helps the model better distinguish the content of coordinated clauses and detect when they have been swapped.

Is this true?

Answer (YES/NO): NO